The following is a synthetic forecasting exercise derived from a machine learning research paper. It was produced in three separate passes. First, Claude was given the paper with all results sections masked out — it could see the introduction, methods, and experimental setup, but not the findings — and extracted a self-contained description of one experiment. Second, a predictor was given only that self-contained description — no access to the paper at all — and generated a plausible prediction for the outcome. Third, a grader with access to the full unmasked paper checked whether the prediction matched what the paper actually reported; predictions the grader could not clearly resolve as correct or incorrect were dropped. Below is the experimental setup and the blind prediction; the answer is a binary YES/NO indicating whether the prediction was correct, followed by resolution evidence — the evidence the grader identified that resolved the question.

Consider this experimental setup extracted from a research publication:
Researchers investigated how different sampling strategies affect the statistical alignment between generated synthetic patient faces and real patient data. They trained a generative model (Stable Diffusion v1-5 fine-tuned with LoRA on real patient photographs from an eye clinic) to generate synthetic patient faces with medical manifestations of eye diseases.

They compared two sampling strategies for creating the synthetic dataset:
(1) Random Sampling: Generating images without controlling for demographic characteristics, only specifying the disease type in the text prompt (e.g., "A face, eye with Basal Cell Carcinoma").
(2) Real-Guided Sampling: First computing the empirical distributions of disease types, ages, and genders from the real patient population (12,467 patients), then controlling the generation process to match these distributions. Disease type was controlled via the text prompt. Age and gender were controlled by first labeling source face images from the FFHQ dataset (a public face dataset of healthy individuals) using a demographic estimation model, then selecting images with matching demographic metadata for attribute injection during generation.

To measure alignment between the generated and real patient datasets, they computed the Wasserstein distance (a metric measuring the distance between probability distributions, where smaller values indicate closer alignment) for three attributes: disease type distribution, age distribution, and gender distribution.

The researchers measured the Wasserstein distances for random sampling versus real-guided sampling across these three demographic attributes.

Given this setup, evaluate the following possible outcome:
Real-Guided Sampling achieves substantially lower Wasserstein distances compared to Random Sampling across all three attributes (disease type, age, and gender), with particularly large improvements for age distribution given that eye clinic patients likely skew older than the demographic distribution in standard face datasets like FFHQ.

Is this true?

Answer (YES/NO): NO